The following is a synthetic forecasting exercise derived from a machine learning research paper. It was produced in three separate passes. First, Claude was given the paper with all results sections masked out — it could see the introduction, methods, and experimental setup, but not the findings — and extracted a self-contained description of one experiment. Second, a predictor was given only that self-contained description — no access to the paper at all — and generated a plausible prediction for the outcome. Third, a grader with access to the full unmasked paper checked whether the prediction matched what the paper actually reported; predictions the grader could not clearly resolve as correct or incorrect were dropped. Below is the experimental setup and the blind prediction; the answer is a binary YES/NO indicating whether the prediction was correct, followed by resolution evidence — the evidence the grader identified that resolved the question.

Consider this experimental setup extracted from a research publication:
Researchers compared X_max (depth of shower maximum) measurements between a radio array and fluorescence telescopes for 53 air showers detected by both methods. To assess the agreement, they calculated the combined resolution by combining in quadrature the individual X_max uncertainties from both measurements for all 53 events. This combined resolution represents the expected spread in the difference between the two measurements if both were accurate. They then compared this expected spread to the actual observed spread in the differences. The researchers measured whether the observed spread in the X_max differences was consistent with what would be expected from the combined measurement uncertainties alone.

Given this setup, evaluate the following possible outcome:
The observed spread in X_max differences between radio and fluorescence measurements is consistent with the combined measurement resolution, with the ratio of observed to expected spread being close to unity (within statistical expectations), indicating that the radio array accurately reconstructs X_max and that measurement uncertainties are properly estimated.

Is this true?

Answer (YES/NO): YES